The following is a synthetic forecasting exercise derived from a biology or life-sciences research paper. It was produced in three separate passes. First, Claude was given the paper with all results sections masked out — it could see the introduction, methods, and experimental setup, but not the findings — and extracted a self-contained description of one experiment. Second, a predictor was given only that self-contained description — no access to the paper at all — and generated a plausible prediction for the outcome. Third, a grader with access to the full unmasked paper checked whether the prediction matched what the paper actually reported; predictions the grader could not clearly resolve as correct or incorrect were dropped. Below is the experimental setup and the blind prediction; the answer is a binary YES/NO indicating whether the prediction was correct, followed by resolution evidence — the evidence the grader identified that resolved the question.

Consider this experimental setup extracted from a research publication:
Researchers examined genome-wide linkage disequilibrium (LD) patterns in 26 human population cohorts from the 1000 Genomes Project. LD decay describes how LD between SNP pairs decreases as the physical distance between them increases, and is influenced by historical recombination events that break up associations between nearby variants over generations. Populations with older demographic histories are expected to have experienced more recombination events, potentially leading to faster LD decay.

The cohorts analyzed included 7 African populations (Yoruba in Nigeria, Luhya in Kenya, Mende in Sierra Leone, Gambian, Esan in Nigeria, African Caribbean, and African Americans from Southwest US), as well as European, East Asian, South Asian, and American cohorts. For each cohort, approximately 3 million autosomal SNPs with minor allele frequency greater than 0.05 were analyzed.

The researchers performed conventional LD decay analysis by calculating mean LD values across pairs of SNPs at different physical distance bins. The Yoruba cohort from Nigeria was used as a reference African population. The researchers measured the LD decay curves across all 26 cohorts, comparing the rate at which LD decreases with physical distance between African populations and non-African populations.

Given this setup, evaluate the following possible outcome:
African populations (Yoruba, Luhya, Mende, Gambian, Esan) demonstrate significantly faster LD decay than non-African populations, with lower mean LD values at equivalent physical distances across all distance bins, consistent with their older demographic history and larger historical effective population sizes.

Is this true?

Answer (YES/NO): YES